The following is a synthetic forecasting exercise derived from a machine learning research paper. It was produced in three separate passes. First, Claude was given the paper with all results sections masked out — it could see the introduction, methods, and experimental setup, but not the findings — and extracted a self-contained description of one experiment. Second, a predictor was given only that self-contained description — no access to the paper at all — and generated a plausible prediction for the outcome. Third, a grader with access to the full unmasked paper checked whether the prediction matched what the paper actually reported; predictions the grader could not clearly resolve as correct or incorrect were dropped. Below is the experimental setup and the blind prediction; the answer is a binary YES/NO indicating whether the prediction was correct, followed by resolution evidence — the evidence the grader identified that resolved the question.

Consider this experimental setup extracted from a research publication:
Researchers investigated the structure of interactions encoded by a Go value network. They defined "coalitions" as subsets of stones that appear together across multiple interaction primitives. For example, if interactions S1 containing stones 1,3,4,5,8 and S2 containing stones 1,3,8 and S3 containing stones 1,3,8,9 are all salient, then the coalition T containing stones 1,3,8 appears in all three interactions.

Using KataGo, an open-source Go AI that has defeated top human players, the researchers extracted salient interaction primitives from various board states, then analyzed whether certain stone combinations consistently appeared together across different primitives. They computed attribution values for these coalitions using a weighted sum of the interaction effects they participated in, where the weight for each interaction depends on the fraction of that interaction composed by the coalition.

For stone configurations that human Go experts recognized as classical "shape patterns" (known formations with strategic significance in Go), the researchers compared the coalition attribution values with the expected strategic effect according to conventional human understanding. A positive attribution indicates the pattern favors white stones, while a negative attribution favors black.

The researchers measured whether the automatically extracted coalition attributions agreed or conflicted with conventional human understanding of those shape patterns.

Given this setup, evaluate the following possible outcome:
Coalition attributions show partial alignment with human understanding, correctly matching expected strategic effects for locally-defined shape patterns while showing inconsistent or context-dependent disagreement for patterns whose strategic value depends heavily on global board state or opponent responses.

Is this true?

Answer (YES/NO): NO